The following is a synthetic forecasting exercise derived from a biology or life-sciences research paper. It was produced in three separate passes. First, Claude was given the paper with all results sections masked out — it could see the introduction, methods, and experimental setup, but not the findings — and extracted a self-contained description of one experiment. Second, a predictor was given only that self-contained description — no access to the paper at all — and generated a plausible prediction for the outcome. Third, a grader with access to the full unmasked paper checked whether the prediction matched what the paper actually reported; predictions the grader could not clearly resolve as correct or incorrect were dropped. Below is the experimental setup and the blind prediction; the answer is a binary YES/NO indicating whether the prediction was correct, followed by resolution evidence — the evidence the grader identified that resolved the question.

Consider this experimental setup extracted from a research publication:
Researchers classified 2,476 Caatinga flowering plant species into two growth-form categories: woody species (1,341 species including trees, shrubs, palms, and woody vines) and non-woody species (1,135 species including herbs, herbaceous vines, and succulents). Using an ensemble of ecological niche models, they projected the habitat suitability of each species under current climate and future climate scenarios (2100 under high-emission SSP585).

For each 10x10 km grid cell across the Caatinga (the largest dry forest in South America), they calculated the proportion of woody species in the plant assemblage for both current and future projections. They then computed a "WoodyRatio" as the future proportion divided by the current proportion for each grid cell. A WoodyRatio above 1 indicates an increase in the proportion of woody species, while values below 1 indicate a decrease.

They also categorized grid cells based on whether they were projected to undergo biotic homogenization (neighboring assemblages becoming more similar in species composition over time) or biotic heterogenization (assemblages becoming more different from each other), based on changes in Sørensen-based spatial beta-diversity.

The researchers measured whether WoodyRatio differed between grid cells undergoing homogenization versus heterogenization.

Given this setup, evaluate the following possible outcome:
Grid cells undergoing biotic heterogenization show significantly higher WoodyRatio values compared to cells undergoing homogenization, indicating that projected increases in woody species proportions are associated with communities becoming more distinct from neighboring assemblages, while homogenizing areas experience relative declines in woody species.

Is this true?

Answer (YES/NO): NO